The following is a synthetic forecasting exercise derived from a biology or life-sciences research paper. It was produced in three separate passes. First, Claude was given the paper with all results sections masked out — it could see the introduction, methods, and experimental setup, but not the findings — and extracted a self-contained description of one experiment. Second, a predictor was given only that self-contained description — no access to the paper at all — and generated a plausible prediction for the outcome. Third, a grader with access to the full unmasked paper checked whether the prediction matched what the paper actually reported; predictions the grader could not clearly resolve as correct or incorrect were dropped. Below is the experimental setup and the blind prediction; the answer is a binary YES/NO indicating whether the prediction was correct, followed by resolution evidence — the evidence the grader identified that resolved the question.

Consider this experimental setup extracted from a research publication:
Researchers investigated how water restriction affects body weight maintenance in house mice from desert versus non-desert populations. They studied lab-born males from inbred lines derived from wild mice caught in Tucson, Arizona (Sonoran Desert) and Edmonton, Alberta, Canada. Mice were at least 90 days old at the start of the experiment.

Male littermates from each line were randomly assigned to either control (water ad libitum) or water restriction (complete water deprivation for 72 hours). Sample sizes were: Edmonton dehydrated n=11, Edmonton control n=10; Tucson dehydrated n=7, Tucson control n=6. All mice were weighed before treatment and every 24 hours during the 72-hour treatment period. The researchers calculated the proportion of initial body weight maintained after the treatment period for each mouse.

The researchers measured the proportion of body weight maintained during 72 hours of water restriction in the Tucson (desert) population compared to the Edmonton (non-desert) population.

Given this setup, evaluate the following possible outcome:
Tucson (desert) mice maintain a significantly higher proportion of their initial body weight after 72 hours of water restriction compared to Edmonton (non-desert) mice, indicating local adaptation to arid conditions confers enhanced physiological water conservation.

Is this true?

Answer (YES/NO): YES